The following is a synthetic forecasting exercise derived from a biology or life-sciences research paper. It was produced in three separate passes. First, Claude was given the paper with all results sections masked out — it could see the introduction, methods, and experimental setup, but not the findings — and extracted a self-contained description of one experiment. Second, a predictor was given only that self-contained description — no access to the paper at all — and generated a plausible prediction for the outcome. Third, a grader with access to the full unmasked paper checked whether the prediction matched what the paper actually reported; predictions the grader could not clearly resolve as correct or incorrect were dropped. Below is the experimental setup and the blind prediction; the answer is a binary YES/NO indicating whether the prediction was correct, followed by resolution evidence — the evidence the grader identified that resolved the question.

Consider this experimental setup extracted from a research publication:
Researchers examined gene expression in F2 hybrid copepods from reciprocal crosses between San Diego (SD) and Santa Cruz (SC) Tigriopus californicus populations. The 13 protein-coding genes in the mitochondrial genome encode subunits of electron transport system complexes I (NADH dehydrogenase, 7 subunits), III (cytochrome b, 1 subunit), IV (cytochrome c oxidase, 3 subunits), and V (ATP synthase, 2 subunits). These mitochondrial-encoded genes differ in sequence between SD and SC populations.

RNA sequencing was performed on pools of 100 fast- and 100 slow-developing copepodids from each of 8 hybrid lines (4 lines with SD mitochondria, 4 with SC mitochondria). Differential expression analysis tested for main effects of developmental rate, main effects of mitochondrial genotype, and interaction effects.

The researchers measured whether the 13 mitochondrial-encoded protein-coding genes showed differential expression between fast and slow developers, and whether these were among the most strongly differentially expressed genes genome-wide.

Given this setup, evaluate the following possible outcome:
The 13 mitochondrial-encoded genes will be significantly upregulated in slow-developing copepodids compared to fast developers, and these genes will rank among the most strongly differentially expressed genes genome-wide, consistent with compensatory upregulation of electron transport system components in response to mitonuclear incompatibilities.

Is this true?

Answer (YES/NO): NO